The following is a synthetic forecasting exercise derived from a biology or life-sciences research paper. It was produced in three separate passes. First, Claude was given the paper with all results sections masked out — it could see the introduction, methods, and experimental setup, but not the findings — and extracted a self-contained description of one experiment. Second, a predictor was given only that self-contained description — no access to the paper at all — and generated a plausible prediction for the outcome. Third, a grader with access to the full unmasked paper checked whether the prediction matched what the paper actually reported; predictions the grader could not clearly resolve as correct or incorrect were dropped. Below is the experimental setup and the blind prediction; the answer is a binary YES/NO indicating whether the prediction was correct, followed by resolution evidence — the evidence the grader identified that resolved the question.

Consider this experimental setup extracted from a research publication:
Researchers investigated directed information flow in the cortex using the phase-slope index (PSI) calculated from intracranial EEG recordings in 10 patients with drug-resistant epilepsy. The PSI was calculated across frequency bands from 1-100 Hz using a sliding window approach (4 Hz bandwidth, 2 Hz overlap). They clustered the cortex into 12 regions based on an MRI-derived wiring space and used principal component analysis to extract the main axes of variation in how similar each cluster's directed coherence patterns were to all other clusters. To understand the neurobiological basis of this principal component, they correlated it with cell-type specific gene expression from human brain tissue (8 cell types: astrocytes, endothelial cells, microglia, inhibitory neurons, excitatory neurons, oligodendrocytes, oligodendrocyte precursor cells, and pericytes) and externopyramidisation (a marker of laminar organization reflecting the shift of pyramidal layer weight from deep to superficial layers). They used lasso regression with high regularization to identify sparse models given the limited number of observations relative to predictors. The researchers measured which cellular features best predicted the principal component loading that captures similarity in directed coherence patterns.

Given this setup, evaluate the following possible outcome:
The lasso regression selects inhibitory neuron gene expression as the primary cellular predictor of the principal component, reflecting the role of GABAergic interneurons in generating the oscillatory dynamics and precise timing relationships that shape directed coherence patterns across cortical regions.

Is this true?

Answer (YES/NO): YES